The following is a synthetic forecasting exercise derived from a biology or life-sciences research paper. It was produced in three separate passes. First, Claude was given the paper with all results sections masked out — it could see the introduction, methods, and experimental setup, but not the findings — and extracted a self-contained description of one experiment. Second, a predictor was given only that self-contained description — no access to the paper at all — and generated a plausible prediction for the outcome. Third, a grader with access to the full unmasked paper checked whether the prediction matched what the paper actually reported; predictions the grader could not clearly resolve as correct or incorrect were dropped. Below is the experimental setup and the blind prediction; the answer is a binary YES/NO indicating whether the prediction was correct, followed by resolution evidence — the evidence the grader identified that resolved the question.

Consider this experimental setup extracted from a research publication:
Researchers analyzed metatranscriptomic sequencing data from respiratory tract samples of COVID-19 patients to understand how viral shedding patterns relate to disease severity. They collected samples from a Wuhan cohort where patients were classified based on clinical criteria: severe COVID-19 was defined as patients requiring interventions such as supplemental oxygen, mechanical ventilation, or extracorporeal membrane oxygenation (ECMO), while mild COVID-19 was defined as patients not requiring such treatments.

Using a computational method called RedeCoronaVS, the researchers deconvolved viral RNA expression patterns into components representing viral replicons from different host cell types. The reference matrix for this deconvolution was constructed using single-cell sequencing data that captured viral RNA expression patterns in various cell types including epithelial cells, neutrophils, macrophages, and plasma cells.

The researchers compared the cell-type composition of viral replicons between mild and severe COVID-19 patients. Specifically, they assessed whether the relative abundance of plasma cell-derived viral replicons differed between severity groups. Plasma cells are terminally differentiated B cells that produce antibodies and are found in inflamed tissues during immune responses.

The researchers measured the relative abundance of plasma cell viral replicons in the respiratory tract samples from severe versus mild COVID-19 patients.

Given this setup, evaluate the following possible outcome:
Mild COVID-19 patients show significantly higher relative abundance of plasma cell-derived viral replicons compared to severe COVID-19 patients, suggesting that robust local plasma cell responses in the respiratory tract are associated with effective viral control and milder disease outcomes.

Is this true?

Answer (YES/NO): NO